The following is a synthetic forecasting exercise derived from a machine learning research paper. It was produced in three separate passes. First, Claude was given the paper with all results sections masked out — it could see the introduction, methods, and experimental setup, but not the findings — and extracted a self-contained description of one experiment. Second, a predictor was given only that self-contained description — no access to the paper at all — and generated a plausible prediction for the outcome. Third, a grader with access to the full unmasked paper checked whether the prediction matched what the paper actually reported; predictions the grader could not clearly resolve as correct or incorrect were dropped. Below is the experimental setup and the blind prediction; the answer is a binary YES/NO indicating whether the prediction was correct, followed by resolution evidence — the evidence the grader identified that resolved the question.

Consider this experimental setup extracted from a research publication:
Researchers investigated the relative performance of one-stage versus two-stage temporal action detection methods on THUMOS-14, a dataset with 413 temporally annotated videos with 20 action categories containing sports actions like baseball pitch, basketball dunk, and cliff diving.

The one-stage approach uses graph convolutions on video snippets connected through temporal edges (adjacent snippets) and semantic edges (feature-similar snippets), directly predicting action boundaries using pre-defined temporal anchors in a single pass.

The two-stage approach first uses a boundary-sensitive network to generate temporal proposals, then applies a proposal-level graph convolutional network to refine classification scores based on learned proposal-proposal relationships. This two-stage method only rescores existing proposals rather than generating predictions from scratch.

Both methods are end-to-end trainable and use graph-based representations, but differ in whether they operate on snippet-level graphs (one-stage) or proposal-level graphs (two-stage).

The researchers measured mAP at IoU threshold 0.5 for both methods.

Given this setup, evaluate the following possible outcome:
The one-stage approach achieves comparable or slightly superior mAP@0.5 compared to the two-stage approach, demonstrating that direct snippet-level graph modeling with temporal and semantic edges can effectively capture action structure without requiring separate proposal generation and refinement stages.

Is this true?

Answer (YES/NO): NO